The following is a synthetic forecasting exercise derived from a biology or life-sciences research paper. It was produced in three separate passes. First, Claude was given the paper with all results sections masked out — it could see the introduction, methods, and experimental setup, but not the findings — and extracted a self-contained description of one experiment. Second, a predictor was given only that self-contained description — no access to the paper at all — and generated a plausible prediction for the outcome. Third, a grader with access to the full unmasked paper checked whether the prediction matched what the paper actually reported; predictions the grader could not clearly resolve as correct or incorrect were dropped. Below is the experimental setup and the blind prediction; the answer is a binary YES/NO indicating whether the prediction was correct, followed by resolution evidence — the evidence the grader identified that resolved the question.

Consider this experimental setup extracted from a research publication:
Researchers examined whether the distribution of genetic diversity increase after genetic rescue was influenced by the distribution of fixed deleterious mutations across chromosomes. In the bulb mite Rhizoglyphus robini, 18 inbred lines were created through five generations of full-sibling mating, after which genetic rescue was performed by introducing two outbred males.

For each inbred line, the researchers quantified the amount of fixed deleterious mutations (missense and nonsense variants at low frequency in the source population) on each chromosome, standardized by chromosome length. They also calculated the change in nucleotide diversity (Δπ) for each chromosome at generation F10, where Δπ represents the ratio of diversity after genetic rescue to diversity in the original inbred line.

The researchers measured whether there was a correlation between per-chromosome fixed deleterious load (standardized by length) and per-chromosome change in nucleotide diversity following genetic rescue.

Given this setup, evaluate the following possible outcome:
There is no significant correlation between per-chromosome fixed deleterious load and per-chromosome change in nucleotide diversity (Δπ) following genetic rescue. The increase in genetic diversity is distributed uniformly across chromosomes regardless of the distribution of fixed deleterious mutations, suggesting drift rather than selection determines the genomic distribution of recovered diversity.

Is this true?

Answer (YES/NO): NO